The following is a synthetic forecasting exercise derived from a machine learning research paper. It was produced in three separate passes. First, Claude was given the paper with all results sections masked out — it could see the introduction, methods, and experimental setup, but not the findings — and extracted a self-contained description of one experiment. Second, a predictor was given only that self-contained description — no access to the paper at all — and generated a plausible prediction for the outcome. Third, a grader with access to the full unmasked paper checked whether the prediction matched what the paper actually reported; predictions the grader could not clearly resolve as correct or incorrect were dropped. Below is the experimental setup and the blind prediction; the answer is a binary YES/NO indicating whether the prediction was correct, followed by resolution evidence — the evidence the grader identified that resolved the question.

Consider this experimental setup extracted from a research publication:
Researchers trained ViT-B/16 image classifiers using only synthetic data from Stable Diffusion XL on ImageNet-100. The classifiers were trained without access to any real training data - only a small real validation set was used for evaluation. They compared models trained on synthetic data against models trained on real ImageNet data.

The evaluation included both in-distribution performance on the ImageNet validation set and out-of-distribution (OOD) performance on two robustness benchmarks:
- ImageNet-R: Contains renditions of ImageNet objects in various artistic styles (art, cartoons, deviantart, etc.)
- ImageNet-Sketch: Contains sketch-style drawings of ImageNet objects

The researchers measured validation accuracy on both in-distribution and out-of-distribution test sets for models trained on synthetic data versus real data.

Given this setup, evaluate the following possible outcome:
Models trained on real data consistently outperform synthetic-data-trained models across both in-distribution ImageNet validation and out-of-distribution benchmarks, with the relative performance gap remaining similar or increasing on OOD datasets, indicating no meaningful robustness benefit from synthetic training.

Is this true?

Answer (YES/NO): NO